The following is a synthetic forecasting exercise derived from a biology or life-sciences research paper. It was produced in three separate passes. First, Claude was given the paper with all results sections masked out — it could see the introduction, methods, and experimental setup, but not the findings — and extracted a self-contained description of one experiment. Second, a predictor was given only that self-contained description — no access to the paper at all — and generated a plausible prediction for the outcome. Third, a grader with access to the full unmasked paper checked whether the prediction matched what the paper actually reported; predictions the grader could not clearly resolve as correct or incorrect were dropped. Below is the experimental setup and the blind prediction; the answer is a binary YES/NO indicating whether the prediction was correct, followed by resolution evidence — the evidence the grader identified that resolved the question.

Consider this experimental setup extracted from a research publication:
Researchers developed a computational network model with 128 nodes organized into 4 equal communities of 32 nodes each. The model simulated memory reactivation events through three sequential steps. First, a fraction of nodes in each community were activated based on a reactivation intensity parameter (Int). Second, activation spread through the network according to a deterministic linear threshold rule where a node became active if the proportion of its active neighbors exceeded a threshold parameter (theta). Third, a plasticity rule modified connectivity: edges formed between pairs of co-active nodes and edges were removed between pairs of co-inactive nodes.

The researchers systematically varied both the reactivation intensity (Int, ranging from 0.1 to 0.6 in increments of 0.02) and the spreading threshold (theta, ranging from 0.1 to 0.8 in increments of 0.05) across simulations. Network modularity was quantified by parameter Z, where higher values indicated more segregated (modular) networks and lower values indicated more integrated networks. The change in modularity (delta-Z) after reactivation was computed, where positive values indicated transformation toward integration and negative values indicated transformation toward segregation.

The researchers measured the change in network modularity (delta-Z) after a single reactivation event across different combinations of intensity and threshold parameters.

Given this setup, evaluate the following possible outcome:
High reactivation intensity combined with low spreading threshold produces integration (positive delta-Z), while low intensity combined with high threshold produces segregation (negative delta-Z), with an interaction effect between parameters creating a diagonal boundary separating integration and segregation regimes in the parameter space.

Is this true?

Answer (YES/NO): NO